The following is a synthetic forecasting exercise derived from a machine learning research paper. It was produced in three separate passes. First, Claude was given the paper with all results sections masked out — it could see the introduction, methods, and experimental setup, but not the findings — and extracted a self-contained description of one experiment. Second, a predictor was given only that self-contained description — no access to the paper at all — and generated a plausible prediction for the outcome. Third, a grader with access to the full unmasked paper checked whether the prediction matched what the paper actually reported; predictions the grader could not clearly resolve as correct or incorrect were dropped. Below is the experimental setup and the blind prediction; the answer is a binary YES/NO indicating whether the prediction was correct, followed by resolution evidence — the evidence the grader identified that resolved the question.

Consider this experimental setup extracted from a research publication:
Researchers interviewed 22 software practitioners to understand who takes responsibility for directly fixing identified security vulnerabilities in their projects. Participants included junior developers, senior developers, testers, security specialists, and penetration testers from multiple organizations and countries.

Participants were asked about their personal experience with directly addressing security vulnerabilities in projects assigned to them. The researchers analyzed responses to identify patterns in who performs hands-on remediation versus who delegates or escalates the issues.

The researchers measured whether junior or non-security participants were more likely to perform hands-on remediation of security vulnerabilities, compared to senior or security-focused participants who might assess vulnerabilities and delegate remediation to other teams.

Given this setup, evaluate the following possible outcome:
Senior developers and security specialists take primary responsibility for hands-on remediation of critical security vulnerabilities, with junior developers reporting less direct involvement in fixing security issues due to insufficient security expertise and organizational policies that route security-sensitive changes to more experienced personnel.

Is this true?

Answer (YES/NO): NO